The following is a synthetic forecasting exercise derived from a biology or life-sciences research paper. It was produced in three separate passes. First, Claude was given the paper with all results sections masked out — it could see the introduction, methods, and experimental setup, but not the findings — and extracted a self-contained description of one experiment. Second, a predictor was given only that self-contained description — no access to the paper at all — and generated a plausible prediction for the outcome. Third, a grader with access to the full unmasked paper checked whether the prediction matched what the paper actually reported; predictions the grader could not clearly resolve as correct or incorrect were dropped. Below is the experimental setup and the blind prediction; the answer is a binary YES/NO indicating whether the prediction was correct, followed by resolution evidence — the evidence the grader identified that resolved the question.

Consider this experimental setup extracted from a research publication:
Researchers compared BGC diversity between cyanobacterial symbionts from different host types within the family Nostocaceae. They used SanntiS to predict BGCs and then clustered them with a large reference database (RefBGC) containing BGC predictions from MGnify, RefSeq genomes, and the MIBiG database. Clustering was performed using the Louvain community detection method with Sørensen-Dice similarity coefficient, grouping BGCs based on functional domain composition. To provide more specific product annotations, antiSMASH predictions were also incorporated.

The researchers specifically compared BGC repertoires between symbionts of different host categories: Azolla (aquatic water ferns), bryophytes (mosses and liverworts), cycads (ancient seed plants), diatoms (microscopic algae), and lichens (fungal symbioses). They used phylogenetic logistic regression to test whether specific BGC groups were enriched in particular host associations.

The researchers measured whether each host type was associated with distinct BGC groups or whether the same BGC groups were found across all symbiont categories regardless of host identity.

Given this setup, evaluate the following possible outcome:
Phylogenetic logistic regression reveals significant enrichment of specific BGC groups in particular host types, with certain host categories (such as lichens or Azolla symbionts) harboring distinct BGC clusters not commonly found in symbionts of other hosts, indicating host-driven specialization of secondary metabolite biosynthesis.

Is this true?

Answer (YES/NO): NO